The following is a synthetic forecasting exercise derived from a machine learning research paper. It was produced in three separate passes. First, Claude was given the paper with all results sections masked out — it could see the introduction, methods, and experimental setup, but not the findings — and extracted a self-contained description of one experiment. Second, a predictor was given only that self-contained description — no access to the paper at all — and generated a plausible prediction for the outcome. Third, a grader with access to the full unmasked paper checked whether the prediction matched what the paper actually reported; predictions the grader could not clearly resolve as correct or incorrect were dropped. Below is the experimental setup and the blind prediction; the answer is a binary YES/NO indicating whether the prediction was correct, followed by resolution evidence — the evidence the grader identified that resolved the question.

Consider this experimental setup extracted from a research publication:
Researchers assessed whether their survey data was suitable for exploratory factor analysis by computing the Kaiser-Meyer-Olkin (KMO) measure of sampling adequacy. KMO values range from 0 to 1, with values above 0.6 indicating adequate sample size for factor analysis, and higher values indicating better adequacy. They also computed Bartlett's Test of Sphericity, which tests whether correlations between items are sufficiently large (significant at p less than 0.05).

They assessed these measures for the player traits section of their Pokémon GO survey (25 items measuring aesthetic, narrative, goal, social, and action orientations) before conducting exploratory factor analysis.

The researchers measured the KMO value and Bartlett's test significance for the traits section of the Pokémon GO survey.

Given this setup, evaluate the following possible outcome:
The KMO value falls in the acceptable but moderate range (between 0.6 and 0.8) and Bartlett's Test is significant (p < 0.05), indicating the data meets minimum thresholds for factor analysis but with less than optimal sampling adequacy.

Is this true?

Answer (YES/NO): NO